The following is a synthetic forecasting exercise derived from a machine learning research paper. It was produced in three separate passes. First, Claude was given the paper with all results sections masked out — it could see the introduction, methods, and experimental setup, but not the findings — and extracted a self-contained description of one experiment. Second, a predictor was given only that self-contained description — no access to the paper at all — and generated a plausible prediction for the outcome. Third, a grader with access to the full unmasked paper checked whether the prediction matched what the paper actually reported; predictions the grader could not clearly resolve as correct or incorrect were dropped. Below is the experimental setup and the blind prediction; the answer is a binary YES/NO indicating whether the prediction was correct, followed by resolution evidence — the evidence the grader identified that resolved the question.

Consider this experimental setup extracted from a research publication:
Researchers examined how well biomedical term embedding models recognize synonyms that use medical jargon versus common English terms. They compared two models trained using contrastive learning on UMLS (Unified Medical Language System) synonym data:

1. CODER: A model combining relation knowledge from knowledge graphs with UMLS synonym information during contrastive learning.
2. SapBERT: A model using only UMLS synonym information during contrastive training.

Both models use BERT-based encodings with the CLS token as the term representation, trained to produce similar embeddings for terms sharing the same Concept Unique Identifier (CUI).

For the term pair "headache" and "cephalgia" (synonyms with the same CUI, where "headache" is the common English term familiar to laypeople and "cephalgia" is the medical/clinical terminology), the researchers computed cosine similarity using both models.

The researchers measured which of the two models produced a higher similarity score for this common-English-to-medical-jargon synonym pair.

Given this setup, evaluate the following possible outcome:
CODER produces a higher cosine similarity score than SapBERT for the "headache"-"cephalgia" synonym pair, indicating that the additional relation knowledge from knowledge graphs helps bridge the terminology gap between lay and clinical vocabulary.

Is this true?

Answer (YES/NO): YES